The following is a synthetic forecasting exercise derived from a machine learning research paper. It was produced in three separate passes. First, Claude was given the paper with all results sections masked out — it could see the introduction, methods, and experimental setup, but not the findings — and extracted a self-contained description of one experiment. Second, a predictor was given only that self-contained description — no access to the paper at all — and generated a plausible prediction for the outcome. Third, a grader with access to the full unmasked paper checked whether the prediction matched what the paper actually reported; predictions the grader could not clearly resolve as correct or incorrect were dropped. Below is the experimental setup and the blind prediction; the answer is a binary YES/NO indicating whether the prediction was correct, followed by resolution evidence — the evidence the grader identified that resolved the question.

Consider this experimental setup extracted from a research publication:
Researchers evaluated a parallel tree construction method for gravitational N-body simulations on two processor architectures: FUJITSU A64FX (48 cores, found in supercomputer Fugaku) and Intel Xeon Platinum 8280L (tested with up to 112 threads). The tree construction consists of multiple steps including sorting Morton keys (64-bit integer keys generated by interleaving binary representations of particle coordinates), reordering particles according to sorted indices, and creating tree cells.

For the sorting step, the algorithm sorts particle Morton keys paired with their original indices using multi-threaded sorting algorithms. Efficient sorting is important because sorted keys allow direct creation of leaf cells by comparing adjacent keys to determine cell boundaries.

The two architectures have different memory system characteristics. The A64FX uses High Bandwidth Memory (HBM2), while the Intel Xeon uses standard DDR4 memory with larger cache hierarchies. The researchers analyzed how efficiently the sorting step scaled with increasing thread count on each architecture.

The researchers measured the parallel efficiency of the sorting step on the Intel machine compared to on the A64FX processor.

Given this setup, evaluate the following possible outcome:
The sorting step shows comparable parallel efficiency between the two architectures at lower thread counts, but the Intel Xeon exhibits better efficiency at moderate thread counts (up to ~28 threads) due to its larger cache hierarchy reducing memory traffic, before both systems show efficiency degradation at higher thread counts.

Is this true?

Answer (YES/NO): YES